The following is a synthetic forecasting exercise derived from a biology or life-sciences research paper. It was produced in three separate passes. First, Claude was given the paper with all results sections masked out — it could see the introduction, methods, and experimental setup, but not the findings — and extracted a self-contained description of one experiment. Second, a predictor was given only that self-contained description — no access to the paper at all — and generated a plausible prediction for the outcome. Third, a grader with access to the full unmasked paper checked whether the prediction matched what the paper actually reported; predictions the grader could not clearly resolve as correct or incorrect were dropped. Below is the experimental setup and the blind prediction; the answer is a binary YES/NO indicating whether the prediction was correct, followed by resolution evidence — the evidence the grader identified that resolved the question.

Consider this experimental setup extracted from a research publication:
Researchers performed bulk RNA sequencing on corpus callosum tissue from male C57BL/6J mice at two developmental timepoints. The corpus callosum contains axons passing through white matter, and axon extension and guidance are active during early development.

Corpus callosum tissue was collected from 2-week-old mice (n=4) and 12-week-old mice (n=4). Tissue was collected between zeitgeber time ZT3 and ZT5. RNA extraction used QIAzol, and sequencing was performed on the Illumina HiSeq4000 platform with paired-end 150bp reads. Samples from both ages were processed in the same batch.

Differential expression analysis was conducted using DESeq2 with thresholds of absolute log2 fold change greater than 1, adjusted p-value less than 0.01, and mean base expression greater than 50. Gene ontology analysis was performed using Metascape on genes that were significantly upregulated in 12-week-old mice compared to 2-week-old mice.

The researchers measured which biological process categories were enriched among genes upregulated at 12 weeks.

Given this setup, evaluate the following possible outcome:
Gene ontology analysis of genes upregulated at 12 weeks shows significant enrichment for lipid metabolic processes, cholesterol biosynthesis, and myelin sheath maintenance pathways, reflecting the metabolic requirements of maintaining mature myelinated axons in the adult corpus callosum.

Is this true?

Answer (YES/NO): NO